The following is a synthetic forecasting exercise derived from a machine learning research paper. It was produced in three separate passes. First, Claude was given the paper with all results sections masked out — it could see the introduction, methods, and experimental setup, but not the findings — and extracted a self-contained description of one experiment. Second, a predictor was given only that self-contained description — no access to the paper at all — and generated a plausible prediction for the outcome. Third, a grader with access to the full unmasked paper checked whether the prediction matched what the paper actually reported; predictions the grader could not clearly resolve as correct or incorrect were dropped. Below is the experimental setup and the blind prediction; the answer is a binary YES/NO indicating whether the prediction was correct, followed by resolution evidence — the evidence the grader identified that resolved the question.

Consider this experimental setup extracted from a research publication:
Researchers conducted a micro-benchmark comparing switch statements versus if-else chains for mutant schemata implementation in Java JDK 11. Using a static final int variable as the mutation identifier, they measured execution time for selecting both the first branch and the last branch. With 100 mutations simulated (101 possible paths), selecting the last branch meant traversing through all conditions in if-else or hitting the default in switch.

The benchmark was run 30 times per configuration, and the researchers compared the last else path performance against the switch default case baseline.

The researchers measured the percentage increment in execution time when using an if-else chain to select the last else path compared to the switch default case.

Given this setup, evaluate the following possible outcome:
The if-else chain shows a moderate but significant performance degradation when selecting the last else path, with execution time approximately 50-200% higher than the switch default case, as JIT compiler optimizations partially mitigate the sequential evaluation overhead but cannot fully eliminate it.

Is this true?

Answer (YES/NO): NO